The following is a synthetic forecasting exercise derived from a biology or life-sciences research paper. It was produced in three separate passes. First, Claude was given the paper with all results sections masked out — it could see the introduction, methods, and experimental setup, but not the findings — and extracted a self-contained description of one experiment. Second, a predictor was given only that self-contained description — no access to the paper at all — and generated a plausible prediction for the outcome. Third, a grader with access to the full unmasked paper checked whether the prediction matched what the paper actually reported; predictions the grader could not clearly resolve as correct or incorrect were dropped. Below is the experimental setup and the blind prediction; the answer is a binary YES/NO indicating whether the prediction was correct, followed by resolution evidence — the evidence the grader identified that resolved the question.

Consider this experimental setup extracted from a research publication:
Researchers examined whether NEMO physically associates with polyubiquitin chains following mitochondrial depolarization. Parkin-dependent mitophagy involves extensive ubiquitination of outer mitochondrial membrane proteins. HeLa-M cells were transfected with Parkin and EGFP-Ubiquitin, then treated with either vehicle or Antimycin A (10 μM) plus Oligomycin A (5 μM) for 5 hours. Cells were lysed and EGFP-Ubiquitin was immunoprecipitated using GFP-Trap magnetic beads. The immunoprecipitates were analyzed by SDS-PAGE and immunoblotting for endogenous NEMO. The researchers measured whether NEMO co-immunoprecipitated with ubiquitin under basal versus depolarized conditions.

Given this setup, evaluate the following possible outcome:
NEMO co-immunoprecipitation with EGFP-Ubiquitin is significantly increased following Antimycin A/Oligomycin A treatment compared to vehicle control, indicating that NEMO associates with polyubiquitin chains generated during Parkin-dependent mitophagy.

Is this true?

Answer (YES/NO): NO